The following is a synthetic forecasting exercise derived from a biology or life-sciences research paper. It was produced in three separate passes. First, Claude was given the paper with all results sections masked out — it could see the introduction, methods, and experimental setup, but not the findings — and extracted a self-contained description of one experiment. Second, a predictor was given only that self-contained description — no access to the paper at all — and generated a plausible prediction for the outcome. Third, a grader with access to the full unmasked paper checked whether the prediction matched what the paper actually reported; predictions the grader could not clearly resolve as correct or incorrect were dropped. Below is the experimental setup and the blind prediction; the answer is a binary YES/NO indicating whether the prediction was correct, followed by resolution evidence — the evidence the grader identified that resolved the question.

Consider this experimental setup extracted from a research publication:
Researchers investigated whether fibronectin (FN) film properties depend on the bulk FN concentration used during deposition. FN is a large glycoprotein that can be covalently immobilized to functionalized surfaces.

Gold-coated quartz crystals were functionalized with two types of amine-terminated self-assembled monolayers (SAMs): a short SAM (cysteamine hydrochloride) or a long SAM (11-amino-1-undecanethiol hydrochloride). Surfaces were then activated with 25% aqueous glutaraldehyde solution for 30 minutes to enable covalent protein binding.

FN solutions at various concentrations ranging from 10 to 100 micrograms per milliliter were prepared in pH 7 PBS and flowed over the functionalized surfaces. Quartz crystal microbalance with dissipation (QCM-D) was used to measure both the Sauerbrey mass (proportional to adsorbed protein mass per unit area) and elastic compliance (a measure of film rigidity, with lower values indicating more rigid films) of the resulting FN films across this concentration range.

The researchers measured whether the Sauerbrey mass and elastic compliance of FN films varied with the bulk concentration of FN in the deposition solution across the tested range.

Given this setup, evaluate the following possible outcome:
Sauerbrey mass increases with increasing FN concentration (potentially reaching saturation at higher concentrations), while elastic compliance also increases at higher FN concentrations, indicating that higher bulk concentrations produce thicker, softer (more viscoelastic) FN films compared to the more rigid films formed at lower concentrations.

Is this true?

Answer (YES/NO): NO